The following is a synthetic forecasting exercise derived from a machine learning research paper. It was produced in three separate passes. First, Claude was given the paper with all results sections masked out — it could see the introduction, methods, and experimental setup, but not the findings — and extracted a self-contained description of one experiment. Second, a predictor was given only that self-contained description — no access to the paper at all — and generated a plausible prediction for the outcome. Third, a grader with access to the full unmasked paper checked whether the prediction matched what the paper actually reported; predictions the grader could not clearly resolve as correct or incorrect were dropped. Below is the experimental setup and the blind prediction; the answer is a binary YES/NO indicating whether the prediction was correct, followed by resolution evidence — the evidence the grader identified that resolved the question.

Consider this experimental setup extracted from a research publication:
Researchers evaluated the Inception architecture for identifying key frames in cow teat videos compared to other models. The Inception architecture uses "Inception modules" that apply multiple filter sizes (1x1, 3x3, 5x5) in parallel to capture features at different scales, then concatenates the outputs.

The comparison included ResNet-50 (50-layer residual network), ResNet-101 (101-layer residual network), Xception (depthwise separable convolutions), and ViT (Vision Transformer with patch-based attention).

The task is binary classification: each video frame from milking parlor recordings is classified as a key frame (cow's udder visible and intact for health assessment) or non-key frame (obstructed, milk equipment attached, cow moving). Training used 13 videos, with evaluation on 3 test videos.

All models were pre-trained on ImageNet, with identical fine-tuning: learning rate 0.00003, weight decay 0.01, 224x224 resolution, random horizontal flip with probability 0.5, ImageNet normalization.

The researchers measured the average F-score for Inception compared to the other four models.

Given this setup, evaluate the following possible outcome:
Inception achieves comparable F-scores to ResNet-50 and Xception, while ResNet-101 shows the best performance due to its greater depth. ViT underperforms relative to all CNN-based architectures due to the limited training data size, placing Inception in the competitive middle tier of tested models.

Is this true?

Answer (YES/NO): NO